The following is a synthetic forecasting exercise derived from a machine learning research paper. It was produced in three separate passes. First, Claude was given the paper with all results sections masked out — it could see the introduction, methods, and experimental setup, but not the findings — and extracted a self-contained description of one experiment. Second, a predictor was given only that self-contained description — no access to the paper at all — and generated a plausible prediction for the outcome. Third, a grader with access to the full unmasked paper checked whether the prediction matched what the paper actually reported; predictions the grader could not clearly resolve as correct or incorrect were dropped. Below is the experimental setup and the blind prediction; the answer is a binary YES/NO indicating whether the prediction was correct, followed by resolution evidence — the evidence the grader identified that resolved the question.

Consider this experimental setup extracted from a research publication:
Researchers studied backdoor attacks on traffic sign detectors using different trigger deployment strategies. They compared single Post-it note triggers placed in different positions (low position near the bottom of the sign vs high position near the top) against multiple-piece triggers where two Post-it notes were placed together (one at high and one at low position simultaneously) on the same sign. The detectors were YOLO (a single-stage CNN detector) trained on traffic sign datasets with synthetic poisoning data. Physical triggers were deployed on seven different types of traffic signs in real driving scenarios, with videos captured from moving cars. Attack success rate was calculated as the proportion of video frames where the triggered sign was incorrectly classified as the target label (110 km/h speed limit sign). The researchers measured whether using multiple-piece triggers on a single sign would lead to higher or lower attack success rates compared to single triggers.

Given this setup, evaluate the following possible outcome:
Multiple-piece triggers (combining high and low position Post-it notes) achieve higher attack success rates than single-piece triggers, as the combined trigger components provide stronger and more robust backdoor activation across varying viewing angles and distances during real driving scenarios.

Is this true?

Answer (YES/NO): YES